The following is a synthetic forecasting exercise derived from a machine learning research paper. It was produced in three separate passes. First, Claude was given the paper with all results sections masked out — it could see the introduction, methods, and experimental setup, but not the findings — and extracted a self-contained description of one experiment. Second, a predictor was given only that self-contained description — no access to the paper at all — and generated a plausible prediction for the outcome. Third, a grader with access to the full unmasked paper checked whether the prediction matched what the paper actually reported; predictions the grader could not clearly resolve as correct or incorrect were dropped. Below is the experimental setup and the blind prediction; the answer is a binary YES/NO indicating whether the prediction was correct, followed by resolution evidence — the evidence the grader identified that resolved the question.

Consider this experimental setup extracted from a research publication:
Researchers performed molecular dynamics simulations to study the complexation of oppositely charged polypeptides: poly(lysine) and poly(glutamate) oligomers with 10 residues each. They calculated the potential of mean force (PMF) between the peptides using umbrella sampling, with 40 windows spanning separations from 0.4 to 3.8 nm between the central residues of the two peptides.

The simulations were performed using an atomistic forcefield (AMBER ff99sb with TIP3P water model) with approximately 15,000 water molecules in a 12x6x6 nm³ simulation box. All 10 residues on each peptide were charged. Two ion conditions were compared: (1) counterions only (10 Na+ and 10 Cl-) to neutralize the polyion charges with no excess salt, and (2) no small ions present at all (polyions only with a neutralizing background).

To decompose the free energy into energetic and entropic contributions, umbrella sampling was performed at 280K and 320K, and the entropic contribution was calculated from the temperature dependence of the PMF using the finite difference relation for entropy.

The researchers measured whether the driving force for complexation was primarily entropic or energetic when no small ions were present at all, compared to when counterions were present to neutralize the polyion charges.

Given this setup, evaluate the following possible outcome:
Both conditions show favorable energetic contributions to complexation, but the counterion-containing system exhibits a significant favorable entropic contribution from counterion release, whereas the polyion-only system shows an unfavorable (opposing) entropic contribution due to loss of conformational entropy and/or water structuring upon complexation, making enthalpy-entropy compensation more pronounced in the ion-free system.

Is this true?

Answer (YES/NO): NO